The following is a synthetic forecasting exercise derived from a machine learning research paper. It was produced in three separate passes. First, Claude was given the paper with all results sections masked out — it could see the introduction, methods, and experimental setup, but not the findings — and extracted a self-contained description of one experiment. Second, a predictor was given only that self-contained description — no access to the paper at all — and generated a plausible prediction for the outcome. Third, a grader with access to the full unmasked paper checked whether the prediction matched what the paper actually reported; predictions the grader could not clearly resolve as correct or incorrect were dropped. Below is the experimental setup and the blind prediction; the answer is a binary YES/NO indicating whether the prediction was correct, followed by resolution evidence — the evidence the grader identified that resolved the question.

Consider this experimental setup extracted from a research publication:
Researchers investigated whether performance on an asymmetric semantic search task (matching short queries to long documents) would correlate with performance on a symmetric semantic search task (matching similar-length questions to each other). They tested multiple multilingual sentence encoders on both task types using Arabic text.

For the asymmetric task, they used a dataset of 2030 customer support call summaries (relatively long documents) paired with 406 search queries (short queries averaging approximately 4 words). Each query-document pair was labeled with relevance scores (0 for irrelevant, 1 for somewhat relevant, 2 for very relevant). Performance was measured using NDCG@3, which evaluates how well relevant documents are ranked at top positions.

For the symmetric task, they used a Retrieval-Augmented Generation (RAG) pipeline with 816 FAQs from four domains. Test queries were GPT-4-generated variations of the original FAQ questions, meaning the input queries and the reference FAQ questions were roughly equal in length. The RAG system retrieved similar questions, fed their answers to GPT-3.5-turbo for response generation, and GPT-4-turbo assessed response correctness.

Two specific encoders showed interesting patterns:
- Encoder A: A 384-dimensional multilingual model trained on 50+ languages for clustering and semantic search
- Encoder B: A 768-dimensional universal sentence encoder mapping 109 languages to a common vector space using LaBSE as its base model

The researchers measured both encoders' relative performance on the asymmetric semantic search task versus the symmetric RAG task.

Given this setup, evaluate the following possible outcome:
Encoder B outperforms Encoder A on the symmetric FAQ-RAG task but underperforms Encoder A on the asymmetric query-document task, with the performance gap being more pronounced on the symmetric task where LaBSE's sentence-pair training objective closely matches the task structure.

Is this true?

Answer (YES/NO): NO